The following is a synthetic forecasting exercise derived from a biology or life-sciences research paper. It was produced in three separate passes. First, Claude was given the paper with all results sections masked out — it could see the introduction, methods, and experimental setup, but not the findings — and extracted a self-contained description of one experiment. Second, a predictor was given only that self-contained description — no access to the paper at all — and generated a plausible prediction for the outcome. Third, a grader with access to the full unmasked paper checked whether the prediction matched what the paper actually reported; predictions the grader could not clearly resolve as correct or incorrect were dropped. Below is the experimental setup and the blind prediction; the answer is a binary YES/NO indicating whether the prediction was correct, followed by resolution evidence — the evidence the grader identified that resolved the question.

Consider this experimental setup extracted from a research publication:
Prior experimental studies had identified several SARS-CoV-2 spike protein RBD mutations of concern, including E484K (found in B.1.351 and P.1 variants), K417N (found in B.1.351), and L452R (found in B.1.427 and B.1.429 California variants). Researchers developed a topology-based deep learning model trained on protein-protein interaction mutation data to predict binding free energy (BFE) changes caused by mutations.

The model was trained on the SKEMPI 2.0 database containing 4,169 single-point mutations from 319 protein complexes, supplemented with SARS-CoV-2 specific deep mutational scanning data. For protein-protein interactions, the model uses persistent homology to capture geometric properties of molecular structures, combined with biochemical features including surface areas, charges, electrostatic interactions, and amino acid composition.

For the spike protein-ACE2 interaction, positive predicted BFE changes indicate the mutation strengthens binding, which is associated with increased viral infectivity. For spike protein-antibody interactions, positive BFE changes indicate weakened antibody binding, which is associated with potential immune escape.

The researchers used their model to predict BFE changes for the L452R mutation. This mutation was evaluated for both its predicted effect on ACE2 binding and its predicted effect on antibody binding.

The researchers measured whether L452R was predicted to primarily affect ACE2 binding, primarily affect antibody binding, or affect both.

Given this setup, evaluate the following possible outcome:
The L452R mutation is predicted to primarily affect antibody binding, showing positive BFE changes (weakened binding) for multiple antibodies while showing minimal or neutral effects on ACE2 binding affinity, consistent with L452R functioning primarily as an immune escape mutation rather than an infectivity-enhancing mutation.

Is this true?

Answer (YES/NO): NO